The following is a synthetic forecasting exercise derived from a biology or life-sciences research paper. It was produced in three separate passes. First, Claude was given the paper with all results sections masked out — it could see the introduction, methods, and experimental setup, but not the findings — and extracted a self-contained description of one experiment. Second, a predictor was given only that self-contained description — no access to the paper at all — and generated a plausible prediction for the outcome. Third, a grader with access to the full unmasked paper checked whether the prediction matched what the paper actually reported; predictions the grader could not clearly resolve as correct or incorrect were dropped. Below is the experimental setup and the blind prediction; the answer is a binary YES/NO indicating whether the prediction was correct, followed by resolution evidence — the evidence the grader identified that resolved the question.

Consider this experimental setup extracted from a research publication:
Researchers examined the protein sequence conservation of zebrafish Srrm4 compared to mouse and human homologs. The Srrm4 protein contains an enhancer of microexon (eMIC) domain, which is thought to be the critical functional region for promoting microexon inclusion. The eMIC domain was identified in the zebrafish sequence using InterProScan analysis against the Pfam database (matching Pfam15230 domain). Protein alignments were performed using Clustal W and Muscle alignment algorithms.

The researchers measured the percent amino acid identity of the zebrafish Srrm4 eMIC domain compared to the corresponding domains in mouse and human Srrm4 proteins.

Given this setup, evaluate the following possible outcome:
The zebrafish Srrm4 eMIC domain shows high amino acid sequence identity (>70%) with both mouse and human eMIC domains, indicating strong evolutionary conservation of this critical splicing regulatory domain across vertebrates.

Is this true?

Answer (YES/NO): NO